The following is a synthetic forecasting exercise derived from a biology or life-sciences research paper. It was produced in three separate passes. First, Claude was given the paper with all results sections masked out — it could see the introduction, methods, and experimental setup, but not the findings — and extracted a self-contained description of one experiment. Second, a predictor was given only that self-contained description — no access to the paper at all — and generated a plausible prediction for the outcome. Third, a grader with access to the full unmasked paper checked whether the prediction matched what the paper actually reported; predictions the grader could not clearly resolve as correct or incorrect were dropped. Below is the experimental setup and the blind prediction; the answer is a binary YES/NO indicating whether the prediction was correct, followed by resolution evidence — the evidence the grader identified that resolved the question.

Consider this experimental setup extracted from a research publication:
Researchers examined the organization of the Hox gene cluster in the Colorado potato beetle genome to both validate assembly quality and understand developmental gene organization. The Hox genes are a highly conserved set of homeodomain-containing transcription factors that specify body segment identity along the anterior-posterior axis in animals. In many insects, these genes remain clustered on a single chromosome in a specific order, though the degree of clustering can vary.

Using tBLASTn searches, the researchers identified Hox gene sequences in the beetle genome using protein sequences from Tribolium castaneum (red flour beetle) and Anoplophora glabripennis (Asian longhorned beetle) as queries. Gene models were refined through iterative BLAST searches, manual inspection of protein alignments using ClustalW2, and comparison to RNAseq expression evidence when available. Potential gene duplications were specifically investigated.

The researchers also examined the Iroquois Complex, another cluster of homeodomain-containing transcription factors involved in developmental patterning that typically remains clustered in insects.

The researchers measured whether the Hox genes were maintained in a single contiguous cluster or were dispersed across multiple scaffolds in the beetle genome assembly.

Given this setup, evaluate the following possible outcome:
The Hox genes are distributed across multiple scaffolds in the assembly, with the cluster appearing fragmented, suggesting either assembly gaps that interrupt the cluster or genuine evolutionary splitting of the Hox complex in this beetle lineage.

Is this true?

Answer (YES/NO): YES